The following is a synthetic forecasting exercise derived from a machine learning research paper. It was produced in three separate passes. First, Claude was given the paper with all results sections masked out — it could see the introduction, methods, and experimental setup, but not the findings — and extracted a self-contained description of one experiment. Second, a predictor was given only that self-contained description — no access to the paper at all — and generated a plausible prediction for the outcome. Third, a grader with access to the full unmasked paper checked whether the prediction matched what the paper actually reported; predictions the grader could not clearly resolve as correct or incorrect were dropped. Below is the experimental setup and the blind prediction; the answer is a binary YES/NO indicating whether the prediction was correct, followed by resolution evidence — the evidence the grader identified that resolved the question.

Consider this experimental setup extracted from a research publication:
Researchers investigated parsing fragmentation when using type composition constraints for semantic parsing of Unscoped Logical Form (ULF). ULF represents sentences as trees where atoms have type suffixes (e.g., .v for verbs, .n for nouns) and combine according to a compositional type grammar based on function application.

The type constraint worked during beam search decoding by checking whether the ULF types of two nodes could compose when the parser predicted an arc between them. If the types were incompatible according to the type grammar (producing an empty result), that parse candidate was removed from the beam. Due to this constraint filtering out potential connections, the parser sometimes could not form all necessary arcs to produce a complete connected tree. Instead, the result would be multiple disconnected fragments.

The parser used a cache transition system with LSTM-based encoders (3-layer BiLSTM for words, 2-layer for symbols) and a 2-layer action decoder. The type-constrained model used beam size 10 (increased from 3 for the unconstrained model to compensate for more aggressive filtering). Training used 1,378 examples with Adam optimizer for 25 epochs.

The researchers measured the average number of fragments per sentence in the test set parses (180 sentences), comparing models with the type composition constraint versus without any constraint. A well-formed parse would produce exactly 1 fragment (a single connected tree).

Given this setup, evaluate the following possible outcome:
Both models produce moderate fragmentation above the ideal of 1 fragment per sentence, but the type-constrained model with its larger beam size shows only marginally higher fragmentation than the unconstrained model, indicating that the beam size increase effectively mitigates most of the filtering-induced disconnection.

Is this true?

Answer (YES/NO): NO